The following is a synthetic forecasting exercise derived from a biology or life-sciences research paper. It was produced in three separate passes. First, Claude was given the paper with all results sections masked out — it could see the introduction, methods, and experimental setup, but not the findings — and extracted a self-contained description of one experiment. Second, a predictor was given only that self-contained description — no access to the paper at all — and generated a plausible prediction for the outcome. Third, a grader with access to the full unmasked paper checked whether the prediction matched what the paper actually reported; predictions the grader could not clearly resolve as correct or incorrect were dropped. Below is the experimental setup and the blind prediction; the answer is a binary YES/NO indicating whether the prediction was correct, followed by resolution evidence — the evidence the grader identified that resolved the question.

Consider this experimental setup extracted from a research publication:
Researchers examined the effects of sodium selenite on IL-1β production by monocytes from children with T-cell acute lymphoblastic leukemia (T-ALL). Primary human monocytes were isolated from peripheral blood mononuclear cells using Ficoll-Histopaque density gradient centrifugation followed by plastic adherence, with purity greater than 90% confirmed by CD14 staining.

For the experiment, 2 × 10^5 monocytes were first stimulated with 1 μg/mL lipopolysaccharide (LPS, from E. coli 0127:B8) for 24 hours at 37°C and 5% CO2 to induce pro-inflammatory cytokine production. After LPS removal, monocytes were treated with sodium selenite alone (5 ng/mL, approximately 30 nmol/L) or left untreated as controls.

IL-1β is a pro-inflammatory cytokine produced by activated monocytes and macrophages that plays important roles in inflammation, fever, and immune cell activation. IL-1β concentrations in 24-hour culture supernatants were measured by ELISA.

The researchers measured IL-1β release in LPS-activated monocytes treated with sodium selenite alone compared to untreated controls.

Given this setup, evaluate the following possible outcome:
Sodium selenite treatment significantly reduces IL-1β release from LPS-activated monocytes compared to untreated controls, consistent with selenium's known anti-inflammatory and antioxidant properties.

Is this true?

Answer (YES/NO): NO